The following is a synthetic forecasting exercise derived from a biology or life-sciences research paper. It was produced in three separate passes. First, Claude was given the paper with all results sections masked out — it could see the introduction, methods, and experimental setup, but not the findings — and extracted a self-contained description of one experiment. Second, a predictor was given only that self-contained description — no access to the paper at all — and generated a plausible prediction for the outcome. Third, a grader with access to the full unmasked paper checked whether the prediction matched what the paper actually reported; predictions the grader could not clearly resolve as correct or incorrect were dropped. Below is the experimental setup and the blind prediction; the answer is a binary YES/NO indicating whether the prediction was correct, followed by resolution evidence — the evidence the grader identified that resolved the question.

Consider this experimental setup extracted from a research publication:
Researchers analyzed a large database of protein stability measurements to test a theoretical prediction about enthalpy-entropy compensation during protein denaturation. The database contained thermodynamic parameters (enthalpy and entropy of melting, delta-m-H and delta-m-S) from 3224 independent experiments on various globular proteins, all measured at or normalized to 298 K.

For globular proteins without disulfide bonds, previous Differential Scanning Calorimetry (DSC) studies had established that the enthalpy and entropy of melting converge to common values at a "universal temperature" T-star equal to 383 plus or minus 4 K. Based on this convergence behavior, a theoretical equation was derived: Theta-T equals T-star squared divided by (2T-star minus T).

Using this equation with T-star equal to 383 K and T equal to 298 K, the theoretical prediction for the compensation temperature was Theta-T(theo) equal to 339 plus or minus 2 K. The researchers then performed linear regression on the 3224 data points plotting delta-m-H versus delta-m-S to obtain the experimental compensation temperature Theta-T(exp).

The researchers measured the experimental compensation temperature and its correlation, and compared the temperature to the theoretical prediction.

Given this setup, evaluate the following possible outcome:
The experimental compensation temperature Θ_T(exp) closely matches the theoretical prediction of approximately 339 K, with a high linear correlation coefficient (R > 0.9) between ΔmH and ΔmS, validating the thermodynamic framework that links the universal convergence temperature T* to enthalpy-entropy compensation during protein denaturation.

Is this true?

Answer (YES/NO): NO